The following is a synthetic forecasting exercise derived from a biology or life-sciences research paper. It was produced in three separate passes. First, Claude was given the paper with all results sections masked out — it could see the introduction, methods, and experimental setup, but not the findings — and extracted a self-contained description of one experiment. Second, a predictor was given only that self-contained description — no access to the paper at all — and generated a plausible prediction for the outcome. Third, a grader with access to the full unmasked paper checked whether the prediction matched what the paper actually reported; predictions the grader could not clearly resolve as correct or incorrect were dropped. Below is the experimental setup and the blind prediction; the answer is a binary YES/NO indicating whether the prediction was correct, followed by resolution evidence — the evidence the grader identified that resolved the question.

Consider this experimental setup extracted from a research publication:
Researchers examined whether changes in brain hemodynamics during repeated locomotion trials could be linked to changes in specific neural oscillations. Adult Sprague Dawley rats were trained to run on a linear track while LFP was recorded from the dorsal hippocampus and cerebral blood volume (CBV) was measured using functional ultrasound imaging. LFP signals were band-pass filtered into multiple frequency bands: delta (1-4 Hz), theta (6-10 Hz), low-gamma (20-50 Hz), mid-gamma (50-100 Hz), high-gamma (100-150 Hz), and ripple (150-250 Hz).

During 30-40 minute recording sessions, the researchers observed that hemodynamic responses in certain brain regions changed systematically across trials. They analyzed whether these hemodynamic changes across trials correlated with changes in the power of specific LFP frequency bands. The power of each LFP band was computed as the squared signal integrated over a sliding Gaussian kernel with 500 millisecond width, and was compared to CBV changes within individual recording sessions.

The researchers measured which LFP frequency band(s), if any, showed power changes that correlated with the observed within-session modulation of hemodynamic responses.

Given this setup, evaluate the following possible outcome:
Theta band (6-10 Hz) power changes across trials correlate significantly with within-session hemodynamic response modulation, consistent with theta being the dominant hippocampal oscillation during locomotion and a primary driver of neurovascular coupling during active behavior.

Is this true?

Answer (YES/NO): NO